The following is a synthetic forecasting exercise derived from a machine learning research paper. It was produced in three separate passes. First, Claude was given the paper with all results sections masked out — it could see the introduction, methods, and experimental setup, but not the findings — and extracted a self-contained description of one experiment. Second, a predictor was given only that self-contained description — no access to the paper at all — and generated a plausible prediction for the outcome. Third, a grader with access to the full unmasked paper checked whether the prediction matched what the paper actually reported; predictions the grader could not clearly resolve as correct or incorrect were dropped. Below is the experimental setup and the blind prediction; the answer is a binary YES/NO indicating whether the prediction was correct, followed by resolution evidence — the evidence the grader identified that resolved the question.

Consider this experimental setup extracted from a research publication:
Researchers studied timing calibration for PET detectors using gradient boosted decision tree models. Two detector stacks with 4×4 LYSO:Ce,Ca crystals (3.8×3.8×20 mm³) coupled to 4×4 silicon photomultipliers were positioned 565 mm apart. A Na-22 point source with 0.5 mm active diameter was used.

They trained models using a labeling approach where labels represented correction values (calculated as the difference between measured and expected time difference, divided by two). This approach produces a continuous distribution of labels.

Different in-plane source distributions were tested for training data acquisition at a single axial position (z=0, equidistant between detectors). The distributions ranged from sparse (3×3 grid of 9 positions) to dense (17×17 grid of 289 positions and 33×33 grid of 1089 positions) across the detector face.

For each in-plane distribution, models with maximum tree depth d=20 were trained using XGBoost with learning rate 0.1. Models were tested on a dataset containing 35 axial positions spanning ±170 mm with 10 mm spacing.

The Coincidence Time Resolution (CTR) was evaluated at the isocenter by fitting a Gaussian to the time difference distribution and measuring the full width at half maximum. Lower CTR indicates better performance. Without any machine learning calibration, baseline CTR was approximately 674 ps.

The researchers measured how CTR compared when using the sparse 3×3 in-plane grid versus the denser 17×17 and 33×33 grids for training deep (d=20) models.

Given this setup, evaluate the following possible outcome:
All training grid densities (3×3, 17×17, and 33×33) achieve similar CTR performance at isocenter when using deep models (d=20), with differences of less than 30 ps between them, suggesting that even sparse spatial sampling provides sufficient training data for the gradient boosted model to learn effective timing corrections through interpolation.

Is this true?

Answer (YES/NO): NO